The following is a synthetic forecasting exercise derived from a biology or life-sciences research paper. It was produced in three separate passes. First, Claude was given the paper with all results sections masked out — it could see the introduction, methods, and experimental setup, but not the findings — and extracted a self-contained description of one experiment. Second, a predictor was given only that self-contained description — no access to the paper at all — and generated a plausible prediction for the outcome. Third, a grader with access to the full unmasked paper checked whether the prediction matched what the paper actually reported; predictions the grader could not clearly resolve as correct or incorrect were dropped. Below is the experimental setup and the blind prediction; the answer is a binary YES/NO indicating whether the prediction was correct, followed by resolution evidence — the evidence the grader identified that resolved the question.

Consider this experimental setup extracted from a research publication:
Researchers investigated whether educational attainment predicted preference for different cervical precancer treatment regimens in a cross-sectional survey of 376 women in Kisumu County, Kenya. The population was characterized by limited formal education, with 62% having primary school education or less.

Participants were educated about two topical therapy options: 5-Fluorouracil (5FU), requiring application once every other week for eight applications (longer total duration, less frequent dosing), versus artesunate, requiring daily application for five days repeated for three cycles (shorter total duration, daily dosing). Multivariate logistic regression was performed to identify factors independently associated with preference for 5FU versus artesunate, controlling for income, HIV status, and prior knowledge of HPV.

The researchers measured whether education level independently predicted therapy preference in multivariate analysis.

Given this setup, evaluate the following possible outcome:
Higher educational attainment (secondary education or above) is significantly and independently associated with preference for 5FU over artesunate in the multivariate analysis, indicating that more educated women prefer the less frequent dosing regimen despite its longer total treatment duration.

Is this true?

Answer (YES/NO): NO